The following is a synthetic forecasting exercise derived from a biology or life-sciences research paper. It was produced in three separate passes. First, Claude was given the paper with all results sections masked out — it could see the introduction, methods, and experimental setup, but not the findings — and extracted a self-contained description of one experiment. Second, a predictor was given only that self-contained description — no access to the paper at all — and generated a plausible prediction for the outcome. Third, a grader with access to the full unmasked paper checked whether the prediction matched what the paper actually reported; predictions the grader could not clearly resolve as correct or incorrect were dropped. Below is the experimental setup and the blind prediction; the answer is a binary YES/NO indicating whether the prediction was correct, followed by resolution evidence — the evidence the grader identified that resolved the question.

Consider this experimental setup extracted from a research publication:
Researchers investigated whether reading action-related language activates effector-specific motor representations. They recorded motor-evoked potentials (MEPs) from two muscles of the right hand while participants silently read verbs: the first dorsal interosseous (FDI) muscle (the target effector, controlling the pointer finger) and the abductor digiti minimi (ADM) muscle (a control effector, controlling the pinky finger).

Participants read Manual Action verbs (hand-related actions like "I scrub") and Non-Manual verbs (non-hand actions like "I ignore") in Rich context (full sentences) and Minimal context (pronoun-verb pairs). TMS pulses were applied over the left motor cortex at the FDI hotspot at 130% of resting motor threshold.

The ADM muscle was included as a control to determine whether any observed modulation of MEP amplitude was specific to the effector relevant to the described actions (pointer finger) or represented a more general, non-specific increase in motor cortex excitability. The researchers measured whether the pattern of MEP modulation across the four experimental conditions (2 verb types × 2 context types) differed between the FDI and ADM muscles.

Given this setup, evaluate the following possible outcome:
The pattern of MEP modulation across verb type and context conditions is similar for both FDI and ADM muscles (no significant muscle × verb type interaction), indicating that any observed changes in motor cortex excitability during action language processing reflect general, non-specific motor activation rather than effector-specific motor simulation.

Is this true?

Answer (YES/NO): NO